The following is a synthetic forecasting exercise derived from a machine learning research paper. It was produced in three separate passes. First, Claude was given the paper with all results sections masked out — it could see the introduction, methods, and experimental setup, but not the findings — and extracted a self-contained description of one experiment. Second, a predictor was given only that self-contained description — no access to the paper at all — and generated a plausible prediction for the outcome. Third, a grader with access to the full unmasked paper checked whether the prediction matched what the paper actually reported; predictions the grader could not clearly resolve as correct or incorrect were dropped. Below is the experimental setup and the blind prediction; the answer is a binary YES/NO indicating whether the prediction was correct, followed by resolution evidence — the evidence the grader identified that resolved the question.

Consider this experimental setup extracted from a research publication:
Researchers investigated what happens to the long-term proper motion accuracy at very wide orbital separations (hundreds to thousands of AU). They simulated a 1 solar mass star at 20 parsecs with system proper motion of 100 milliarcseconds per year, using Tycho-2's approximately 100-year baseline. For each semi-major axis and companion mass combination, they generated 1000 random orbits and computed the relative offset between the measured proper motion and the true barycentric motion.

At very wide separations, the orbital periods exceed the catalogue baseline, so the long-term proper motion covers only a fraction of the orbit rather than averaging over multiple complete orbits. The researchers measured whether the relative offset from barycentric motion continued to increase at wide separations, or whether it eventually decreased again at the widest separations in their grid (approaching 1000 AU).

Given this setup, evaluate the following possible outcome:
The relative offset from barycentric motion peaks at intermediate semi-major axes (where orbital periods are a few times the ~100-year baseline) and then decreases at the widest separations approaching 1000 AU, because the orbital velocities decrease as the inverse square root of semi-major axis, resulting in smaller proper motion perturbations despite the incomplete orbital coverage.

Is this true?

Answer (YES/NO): YES